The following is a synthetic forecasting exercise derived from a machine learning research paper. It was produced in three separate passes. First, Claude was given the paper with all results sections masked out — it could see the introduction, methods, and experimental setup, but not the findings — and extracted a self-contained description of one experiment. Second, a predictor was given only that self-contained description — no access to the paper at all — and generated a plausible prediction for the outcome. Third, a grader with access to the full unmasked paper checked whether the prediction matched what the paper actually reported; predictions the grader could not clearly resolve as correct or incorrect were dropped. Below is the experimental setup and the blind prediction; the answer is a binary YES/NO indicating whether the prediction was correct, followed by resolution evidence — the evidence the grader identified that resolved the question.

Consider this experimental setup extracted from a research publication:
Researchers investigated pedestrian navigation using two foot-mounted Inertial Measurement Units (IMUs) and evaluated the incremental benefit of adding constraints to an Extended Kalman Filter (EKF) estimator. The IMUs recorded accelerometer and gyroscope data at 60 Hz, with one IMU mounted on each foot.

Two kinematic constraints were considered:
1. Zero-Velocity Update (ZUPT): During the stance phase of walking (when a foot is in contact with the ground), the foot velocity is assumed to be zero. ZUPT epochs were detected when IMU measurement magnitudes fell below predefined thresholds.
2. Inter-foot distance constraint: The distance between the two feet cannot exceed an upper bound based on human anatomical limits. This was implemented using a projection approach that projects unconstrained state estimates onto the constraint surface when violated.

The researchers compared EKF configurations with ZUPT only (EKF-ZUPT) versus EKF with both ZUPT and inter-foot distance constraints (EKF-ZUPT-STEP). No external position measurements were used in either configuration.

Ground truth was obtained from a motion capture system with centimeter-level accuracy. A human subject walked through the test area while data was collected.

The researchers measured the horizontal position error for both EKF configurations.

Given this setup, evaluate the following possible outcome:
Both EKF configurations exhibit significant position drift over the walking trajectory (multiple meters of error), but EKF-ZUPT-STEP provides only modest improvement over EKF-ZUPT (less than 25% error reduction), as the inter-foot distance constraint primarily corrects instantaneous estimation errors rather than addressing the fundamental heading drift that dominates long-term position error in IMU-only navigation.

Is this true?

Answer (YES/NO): NO